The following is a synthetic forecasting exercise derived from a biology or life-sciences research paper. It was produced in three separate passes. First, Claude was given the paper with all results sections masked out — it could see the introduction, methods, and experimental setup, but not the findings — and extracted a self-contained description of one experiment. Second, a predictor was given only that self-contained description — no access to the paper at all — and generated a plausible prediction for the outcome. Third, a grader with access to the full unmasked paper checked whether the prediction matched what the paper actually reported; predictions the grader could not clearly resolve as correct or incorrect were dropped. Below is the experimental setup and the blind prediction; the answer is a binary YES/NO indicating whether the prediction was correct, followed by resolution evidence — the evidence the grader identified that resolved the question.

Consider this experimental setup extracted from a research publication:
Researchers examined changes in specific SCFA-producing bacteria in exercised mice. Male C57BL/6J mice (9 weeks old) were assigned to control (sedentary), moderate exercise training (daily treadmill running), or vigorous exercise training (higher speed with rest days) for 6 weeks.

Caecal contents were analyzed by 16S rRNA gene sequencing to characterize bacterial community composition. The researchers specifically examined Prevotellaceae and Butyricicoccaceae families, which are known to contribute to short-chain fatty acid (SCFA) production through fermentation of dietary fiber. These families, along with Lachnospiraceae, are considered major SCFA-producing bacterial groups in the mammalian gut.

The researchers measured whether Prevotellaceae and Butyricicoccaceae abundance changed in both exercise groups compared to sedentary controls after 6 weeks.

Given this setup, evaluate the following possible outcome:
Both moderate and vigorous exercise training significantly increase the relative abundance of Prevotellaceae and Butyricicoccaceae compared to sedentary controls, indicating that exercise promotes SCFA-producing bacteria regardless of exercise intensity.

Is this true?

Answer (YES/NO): YES